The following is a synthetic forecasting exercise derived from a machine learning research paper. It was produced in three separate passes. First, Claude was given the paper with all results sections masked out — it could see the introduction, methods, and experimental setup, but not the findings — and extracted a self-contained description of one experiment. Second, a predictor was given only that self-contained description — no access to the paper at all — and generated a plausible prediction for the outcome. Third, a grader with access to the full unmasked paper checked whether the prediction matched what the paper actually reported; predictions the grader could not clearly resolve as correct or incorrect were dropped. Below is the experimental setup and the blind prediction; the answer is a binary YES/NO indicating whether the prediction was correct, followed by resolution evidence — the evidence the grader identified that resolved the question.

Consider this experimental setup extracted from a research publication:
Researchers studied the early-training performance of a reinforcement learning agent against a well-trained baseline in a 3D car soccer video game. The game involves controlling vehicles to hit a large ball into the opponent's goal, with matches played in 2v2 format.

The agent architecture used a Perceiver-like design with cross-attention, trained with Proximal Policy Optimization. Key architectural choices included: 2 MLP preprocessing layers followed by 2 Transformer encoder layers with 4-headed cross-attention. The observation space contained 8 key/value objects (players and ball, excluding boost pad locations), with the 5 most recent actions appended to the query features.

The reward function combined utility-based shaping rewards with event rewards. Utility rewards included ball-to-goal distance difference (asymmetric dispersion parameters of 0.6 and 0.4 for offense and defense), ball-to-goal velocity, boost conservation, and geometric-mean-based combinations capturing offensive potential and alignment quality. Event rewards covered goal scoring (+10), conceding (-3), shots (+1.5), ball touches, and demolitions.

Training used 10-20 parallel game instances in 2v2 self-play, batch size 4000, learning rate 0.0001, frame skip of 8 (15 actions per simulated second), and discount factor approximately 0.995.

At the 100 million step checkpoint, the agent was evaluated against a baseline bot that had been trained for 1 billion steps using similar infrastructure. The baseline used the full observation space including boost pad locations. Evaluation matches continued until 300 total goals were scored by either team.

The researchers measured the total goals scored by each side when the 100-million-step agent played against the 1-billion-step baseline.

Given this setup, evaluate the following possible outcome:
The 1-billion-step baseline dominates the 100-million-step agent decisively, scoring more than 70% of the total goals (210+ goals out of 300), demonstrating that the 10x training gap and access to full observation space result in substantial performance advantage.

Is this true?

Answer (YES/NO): YES